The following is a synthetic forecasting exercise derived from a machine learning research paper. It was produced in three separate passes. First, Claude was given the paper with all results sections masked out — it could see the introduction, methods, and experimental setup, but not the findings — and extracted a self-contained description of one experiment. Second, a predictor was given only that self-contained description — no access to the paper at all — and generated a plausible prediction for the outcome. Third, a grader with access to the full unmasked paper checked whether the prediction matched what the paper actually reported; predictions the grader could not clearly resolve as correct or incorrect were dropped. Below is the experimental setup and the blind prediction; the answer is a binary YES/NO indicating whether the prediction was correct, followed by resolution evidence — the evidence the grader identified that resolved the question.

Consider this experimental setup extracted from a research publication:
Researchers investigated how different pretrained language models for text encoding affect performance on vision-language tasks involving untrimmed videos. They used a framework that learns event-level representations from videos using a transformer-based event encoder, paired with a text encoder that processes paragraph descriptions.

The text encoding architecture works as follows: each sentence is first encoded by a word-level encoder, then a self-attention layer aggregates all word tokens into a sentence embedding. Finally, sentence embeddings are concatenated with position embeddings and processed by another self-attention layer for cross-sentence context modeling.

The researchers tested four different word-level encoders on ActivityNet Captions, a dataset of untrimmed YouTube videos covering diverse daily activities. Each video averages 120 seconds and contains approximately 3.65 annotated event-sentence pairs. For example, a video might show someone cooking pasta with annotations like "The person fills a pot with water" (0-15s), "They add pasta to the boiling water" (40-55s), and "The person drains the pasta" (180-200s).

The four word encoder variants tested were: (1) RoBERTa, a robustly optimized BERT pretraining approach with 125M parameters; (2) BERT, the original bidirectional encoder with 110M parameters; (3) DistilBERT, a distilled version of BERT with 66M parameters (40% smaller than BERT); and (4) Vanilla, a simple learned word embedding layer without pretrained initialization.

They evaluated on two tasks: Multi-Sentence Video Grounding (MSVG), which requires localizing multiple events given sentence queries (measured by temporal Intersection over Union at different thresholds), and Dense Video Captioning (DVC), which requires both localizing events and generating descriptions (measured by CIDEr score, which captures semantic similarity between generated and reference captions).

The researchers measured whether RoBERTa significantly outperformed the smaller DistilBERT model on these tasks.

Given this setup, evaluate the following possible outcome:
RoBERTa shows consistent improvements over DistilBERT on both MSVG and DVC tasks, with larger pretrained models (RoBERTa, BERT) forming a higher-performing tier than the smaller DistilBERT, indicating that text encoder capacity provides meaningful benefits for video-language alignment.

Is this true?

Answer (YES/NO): NO